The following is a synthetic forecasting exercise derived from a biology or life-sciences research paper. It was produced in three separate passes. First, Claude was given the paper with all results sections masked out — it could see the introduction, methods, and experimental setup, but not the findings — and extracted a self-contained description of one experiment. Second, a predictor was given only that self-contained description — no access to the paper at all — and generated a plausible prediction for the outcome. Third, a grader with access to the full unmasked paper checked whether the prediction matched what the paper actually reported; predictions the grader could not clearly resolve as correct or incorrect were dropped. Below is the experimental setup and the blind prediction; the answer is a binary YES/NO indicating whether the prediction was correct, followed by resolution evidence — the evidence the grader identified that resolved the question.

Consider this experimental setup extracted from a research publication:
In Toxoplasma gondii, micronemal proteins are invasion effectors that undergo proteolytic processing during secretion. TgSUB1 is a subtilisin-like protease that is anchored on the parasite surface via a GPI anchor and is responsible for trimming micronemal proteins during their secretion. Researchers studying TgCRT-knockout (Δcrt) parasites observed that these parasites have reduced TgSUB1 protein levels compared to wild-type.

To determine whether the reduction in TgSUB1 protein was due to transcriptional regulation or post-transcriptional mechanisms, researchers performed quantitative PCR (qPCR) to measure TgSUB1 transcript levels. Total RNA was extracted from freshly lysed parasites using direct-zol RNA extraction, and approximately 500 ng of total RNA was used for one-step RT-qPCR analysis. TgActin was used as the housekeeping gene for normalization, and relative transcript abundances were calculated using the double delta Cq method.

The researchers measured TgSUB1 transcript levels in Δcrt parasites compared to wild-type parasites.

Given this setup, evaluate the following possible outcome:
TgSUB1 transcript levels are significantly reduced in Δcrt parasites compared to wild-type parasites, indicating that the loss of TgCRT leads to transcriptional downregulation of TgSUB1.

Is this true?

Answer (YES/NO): YES